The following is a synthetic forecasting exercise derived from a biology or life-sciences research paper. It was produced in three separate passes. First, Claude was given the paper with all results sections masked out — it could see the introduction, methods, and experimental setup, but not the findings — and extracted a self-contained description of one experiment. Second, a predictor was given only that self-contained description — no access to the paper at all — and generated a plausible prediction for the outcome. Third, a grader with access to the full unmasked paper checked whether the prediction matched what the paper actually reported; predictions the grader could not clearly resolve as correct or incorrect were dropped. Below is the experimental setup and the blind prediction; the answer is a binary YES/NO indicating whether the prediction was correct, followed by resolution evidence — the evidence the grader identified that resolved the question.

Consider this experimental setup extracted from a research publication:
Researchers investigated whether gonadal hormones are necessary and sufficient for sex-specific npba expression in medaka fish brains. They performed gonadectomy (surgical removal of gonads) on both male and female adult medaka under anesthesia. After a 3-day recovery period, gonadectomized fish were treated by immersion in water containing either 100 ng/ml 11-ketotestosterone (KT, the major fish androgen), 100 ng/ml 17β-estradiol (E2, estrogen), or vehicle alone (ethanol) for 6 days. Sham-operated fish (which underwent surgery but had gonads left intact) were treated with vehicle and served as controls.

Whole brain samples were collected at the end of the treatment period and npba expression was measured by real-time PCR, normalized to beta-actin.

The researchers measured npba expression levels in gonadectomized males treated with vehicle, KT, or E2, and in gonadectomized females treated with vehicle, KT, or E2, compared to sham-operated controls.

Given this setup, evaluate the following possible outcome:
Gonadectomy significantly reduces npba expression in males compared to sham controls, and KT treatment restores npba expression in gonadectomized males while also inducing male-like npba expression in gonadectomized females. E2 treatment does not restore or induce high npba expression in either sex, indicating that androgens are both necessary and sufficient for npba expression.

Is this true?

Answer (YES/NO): NO